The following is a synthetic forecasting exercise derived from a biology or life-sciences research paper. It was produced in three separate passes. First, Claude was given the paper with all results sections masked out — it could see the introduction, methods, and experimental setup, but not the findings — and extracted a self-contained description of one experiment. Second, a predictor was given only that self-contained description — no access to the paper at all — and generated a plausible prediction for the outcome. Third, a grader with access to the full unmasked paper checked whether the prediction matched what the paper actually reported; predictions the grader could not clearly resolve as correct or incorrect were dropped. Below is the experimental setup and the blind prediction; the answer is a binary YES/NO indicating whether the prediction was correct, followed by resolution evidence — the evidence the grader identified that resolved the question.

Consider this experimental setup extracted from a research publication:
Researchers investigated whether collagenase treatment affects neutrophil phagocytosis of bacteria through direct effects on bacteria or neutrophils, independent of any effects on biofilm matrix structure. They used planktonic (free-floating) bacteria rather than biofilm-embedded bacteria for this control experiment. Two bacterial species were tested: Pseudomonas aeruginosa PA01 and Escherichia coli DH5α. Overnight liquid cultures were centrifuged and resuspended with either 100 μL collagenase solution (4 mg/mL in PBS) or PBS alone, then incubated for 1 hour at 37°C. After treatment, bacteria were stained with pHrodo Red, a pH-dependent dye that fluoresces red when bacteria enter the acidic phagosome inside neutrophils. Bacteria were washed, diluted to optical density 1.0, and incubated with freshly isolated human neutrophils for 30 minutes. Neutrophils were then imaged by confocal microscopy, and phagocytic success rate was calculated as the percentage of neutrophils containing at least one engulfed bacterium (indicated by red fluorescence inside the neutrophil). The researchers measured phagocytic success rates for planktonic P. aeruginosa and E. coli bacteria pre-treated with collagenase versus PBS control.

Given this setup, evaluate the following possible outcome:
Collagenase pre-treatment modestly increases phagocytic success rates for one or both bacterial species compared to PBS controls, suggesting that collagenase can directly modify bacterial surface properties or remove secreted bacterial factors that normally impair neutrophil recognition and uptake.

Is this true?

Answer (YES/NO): NO